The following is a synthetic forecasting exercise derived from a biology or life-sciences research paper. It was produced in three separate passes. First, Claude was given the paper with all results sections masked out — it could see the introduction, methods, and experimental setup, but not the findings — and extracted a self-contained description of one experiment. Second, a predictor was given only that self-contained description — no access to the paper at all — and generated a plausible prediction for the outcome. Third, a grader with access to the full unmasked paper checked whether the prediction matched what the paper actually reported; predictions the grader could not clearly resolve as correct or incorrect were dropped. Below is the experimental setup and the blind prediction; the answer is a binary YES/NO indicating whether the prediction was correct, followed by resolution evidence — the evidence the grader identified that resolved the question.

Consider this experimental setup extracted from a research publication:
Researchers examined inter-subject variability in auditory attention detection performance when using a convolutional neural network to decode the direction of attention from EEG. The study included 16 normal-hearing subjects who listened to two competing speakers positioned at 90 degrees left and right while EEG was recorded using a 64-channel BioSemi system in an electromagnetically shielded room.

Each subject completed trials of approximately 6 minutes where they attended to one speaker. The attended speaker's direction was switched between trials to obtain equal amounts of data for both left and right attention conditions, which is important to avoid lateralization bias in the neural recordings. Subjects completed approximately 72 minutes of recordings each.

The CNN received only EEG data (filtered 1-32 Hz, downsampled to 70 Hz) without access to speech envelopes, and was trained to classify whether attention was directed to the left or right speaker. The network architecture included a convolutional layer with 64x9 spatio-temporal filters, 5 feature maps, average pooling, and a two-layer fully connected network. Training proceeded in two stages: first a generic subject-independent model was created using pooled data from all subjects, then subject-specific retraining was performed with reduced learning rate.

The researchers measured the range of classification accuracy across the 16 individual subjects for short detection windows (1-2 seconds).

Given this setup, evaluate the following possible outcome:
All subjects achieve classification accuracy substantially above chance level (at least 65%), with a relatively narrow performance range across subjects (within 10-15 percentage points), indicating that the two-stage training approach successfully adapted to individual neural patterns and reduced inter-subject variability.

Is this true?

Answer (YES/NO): NO